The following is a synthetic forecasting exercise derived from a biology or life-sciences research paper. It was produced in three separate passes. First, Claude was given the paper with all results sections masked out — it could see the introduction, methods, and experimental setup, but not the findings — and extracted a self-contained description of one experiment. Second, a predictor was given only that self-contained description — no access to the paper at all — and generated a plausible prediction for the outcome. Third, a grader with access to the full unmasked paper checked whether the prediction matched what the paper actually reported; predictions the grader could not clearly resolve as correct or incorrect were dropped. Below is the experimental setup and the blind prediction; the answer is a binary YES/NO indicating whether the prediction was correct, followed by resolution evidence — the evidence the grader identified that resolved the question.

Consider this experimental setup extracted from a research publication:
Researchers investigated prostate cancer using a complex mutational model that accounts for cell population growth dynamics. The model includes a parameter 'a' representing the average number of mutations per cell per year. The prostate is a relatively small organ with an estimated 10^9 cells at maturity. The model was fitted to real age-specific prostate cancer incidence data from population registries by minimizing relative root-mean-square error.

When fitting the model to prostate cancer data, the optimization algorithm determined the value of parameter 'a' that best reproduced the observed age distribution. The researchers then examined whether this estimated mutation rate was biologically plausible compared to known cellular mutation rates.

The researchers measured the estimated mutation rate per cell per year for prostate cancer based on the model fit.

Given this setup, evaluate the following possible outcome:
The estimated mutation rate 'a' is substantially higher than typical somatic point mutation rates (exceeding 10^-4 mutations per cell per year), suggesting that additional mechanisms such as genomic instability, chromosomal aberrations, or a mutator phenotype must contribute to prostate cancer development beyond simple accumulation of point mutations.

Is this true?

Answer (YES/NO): NO